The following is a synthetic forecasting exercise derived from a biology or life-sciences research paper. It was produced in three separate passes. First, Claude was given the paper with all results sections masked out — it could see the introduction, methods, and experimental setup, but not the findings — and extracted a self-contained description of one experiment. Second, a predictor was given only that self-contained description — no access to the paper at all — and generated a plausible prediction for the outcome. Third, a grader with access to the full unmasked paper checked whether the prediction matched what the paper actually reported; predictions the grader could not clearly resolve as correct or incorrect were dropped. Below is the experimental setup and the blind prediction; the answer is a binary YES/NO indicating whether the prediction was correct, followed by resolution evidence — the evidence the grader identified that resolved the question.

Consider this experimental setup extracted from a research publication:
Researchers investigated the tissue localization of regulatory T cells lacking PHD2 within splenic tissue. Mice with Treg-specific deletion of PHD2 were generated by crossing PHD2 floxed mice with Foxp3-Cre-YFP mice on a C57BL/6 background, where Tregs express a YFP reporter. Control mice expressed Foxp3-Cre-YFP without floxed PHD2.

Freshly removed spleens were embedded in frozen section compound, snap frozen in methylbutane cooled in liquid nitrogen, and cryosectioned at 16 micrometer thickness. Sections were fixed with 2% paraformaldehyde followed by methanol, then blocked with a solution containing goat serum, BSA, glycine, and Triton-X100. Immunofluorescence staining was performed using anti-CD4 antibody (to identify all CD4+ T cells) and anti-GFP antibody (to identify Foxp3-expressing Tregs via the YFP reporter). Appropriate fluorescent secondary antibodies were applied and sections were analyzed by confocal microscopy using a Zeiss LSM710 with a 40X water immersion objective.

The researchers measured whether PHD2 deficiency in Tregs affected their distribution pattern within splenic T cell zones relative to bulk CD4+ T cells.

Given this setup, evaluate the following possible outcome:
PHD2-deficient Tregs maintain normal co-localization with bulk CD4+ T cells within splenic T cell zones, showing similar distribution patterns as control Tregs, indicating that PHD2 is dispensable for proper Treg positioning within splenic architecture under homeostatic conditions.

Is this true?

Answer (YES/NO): NO